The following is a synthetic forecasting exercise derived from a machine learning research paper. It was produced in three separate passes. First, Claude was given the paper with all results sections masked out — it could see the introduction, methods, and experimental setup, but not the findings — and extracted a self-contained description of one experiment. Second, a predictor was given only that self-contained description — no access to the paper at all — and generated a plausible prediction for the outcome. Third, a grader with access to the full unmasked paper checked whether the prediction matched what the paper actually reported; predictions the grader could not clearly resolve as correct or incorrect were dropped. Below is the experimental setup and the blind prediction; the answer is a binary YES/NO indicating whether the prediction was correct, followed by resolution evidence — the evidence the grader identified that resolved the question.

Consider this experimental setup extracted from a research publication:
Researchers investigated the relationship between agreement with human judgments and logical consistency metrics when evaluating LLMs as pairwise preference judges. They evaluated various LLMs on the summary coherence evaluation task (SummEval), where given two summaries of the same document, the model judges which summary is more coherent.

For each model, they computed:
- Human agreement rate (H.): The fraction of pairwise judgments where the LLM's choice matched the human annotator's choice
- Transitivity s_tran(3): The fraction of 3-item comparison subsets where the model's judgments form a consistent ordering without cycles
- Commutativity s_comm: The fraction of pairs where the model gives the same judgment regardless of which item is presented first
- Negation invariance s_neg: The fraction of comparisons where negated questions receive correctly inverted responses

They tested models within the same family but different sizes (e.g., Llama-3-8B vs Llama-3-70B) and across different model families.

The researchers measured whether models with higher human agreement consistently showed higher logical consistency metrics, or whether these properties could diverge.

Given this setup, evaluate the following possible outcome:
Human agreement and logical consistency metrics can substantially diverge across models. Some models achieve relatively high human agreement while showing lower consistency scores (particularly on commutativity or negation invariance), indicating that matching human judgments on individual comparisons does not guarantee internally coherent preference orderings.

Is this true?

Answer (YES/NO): NO